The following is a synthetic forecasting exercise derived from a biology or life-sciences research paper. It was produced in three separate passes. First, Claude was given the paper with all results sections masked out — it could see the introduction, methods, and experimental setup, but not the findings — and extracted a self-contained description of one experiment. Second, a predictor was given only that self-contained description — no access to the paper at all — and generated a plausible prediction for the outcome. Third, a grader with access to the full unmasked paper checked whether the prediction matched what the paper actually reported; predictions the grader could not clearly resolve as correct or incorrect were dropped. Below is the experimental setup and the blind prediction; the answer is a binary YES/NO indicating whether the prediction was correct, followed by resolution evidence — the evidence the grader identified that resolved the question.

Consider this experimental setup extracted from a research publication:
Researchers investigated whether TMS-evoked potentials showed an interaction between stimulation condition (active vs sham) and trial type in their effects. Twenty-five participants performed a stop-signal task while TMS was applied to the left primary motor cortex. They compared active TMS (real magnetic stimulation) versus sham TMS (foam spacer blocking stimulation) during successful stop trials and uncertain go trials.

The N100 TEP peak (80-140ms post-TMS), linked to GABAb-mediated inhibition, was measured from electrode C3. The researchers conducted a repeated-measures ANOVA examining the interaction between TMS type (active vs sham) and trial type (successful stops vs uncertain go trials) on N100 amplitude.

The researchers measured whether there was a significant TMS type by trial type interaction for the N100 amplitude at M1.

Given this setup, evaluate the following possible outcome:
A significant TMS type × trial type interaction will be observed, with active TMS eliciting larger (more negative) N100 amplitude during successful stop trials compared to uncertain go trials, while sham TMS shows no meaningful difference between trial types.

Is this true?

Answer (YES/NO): NO